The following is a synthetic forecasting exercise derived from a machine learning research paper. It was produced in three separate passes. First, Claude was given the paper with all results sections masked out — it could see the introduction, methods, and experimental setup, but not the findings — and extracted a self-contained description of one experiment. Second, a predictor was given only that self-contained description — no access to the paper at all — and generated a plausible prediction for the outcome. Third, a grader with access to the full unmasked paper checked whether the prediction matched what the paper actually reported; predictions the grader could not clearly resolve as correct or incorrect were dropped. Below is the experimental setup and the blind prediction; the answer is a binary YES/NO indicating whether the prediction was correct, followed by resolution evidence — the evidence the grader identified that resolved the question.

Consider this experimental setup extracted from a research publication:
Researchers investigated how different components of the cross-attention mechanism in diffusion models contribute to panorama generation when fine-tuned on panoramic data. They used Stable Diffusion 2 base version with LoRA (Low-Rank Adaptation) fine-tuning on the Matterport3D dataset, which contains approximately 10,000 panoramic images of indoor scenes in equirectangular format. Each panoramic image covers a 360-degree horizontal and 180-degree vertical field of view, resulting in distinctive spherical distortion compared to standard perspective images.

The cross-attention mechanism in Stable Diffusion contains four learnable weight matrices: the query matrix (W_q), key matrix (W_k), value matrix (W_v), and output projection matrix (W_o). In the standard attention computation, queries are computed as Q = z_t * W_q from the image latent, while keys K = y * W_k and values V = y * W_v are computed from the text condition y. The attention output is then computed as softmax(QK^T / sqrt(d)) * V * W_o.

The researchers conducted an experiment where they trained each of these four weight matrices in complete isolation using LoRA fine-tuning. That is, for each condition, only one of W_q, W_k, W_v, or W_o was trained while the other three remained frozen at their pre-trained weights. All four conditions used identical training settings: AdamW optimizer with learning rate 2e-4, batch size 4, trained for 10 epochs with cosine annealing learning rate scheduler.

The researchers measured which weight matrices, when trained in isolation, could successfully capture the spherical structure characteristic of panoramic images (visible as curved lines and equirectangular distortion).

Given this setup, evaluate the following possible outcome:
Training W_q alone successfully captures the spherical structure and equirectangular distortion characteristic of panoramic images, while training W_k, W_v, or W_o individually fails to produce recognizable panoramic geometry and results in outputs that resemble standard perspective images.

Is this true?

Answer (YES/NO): NO